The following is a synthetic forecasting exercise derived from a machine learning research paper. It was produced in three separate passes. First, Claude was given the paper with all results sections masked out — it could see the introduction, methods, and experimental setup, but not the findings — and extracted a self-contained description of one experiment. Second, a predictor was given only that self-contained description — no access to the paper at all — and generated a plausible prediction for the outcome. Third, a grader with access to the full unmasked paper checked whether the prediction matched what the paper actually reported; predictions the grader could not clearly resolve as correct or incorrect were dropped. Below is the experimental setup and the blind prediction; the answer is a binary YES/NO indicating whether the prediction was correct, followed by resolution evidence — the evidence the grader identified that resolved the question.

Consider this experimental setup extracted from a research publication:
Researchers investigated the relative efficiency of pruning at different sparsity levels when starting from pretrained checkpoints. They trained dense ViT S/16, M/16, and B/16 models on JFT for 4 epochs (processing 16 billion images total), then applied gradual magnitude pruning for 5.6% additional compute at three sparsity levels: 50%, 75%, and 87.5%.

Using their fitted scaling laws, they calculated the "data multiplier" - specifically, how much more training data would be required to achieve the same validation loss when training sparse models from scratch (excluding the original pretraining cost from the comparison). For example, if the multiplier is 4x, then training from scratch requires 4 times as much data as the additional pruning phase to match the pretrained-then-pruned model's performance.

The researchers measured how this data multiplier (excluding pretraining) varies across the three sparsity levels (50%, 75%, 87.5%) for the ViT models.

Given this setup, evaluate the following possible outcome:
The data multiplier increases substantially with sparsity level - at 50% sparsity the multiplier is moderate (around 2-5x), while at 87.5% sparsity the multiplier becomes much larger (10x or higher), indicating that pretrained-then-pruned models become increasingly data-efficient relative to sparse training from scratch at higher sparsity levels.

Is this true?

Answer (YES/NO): NO